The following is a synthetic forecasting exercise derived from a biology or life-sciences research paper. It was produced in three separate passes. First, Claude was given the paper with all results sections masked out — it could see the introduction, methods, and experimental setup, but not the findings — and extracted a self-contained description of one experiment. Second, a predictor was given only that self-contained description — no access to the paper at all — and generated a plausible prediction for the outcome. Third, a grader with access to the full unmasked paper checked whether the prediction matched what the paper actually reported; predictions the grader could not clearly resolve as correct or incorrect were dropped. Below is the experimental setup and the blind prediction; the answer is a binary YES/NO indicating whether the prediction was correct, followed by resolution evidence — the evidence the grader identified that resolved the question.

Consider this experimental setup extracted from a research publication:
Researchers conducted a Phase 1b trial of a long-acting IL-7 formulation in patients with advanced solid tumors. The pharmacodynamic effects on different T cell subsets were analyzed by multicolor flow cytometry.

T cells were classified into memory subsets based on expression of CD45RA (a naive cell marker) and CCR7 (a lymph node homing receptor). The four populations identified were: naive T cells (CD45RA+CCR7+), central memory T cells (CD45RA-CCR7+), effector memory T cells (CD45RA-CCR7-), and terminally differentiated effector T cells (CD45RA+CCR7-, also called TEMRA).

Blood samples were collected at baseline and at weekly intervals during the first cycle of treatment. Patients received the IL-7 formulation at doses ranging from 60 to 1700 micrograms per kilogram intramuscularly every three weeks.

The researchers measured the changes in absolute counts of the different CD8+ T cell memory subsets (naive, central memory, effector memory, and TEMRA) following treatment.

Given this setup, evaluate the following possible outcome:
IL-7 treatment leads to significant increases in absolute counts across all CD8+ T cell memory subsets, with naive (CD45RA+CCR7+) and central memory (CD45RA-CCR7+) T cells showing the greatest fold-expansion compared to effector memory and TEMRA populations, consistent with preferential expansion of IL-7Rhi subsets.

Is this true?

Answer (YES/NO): NO